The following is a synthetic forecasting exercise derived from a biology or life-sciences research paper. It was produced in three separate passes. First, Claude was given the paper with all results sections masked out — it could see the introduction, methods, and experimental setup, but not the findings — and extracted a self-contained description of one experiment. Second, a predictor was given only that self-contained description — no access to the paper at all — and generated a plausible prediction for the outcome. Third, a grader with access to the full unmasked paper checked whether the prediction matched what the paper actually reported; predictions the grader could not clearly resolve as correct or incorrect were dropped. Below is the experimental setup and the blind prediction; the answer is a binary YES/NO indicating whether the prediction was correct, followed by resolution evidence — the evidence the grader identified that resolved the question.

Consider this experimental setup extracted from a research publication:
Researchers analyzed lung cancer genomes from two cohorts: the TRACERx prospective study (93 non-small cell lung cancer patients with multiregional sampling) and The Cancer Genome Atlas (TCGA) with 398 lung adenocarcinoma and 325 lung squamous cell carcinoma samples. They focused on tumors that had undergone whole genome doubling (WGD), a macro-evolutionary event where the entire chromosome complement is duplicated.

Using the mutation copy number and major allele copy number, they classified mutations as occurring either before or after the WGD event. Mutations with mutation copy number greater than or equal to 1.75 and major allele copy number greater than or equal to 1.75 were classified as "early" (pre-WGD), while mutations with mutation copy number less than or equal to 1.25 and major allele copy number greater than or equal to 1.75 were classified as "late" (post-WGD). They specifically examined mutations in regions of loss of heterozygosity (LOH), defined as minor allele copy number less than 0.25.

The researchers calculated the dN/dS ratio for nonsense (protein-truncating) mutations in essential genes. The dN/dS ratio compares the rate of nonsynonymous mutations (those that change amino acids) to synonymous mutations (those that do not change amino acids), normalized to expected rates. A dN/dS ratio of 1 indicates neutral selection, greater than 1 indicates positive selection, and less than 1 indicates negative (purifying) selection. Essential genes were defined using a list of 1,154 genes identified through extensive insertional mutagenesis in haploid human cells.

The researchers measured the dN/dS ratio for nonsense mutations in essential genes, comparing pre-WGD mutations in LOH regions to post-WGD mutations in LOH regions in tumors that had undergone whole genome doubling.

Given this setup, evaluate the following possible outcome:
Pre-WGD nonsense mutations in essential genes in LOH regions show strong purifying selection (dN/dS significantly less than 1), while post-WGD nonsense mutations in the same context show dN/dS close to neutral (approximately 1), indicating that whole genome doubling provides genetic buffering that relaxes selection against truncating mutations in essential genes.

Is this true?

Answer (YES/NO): YES